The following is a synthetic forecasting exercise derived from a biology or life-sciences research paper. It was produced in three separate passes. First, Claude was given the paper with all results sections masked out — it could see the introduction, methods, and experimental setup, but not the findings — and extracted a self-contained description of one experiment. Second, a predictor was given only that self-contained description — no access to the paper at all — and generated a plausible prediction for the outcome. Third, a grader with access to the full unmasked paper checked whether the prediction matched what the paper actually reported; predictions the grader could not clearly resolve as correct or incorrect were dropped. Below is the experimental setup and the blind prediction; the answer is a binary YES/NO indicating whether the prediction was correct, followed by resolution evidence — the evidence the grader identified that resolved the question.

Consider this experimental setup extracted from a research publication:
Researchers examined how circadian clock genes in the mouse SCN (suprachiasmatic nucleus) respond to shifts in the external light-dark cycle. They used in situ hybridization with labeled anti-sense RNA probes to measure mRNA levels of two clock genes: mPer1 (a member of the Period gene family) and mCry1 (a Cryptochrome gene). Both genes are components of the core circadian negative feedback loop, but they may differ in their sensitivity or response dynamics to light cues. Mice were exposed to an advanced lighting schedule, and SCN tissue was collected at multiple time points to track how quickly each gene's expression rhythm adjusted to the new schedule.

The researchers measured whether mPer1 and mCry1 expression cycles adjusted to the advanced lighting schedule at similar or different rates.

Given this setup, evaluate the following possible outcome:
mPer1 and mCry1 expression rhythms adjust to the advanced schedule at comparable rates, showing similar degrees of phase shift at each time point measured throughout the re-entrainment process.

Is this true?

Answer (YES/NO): NO